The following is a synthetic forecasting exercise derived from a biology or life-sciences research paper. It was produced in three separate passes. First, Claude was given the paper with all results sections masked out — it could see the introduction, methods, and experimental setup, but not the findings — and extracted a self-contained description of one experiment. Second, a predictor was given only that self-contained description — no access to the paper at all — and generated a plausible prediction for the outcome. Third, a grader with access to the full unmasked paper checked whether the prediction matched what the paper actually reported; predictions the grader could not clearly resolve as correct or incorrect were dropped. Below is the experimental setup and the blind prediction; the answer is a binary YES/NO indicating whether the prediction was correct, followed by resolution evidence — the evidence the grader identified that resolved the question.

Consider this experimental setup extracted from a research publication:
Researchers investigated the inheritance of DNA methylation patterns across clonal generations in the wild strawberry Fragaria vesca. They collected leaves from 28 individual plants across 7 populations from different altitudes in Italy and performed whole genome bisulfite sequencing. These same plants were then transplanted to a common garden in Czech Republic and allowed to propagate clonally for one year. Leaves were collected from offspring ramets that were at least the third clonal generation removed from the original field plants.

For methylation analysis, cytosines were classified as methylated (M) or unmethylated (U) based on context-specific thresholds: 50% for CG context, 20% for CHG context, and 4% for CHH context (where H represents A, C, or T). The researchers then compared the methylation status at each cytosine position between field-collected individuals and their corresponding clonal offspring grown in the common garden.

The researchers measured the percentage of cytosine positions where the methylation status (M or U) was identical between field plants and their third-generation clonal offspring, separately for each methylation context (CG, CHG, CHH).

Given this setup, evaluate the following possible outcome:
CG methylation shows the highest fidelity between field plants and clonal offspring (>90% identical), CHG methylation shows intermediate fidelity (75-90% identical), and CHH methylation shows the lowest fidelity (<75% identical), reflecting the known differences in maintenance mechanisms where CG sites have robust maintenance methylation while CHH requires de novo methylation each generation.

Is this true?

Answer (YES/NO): NO